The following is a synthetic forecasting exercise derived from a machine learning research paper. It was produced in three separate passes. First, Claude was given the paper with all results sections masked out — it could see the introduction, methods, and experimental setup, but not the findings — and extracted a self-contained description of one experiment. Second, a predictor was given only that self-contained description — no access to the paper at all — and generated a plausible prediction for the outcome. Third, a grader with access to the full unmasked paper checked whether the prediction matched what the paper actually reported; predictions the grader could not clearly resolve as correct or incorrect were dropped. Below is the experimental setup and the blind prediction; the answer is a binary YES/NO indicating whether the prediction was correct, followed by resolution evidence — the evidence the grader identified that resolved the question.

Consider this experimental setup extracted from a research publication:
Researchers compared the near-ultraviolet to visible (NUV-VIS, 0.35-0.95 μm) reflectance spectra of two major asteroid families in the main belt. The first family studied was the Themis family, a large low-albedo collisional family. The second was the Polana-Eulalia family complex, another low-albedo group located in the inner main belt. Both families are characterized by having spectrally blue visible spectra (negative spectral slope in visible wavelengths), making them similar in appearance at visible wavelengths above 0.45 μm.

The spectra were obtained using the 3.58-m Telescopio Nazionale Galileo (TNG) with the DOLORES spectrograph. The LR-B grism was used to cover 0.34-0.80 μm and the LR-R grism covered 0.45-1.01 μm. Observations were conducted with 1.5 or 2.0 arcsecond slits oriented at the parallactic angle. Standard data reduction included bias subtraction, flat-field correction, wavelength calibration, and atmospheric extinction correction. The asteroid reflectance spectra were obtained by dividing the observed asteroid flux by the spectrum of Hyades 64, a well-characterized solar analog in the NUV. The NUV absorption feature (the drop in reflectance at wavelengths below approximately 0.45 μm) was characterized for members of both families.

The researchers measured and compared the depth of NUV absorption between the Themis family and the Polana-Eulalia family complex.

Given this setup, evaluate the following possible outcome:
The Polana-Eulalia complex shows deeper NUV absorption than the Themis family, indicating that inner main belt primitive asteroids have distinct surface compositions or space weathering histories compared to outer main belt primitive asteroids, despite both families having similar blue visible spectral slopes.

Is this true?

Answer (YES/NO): NO